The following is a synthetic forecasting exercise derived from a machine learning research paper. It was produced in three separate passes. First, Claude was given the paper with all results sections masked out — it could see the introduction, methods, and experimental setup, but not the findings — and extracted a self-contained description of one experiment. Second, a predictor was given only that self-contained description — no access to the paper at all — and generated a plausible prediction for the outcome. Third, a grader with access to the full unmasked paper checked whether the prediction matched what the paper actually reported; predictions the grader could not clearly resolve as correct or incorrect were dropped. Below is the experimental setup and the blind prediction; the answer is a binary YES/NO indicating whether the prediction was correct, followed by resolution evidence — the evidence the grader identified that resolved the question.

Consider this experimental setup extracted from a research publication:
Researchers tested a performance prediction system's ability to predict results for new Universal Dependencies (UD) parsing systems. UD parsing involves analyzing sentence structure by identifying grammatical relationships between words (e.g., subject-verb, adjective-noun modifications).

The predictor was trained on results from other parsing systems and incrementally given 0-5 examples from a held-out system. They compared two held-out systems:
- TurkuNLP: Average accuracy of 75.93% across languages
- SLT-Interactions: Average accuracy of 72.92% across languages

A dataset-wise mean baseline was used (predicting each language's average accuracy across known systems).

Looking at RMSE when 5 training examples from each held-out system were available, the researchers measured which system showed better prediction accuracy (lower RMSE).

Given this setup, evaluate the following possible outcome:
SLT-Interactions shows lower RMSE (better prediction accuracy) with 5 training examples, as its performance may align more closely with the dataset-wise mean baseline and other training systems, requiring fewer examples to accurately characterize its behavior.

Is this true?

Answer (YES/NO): NO